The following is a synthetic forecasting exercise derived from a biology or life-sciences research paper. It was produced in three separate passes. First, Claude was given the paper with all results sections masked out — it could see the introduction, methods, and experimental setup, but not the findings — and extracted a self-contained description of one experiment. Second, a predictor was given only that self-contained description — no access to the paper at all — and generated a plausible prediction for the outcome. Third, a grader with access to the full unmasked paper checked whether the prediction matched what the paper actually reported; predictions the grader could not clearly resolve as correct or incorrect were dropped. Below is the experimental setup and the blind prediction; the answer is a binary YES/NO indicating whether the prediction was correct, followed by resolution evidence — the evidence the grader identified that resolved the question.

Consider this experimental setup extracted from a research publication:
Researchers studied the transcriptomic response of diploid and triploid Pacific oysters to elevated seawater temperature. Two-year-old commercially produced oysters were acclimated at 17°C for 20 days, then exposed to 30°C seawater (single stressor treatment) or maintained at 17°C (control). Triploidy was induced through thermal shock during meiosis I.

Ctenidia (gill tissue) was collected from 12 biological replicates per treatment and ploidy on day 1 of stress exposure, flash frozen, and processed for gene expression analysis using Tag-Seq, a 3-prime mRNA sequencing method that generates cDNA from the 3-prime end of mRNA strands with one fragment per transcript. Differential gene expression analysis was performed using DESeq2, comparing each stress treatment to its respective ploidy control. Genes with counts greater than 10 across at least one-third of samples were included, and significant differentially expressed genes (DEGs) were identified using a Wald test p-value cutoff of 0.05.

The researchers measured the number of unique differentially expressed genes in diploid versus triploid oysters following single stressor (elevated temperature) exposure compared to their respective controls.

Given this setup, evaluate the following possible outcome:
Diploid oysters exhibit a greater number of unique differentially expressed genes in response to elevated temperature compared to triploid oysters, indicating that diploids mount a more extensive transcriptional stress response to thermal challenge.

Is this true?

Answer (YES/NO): YES